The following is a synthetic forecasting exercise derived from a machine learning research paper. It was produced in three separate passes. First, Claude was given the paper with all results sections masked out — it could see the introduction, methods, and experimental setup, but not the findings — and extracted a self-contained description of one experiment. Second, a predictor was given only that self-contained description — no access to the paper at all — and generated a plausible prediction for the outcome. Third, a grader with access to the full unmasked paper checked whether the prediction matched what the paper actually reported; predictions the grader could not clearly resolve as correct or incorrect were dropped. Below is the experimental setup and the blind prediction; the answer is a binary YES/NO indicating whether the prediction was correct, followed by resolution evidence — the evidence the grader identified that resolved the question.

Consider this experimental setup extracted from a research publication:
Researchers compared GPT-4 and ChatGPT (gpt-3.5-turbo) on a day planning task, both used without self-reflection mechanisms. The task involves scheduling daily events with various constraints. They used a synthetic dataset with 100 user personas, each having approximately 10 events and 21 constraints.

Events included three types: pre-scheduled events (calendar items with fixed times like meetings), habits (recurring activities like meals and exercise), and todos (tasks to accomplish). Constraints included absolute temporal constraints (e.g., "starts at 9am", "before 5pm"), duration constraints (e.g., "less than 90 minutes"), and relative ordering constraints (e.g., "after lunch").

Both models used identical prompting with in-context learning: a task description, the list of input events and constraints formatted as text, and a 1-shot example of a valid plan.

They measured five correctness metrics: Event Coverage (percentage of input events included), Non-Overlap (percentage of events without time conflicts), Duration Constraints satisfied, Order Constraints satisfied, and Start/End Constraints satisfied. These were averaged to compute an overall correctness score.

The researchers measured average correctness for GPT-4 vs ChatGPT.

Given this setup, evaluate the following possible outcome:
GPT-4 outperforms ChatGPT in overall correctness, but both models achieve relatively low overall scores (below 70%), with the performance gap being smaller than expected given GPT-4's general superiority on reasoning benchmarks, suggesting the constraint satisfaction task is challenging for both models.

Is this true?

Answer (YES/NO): NO